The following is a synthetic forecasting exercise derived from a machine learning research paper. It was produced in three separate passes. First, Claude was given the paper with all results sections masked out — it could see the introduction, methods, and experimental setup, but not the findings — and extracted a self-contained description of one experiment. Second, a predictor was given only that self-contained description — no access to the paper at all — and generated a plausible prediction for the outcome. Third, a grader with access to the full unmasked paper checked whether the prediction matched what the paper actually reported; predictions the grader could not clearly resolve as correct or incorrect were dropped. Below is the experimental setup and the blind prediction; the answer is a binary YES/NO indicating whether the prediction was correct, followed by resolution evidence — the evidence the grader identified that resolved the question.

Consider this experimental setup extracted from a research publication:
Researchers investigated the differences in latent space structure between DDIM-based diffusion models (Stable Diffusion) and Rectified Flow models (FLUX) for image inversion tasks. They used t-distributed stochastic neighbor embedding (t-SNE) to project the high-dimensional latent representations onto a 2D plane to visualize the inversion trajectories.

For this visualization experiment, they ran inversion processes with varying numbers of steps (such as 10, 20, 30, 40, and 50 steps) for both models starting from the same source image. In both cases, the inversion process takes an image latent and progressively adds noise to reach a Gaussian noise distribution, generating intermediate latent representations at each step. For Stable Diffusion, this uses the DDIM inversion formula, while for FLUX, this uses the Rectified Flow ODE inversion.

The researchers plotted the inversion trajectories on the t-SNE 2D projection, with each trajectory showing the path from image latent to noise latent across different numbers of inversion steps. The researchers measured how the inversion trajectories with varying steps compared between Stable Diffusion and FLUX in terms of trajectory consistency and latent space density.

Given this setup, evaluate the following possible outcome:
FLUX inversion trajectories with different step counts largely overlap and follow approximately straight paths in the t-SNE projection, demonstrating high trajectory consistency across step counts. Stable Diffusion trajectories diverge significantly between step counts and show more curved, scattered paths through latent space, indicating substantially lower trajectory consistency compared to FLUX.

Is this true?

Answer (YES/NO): NO